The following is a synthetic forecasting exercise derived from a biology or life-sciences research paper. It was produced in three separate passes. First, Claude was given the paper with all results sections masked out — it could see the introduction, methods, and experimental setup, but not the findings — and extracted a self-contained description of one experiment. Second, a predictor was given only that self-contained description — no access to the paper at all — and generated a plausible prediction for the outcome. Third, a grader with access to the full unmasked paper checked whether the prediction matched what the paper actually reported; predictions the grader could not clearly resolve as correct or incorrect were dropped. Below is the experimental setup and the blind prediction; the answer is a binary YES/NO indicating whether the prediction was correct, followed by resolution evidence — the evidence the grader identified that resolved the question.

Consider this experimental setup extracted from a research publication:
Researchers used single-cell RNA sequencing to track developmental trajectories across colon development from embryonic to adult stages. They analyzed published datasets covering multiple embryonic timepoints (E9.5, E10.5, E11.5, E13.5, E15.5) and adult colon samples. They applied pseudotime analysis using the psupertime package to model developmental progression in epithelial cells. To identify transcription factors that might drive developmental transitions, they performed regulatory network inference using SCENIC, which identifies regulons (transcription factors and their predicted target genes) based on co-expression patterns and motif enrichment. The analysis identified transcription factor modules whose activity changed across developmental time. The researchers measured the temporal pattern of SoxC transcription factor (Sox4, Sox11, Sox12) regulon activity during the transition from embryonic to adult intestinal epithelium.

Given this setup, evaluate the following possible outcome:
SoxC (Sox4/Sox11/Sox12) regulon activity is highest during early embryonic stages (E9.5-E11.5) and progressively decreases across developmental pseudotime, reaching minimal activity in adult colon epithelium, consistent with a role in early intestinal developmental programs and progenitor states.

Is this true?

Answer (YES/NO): YES